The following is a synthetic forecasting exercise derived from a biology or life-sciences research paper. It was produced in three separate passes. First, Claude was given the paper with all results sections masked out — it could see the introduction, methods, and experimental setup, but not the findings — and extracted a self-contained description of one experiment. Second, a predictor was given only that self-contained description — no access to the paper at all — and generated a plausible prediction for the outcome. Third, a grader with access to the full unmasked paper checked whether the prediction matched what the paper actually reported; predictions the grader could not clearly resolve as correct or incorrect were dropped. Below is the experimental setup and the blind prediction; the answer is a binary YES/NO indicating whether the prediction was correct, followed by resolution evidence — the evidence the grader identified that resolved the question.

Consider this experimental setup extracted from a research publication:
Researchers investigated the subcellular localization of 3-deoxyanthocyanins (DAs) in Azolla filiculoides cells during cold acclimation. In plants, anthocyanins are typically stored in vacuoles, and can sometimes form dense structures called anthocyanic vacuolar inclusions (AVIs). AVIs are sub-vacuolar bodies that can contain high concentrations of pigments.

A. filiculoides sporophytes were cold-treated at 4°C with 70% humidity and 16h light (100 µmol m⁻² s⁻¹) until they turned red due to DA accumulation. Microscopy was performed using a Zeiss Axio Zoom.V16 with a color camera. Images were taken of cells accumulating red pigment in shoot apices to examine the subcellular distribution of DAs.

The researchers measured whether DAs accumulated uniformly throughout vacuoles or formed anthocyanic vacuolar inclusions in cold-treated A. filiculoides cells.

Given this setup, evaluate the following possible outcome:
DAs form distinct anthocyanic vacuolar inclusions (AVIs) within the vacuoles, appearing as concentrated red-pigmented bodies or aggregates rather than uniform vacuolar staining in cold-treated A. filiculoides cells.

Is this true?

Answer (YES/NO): NO